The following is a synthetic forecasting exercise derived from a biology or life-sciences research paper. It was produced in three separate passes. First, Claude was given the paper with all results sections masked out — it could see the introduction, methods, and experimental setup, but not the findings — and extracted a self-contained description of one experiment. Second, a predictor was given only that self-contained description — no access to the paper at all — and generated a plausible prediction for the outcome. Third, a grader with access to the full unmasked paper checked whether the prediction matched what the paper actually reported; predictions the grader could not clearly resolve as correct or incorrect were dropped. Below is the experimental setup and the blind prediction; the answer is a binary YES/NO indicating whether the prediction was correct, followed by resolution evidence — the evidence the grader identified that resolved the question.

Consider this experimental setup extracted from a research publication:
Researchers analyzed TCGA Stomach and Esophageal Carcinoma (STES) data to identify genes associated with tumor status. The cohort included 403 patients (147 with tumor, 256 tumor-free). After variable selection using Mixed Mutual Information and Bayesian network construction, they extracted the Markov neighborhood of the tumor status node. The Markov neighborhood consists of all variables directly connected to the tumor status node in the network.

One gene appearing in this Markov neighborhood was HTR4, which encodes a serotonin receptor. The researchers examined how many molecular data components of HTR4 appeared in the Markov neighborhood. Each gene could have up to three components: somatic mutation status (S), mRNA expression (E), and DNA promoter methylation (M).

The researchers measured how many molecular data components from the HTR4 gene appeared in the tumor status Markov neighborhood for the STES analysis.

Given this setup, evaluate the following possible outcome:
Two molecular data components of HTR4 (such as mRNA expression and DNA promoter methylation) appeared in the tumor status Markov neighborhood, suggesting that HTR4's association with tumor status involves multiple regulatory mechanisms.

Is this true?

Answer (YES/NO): NO